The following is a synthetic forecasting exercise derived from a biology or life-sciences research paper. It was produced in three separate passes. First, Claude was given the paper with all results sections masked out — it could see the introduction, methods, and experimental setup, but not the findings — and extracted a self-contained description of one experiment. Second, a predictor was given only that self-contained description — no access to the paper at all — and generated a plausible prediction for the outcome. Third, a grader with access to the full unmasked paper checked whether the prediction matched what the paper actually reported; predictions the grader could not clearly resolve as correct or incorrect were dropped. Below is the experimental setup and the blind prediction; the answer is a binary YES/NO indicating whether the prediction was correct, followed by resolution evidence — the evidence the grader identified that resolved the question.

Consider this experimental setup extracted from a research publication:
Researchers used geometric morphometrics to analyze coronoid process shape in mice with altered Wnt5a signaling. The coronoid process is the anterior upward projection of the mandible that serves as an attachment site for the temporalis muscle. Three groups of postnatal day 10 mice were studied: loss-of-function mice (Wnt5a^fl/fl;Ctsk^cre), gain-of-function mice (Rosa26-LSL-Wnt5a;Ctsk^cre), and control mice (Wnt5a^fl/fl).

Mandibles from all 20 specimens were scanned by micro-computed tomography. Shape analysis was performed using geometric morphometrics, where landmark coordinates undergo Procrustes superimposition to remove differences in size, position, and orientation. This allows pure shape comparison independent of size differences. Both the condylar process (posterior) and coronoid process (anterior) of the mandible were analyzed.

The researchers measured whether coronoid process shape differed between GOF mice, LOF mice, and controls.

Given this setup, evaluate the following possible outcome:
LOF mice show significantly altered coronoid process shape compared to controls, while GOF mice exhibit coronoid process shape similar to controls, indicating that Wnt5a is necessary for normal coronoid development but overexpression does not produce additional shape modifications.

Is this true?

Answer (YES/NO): NO